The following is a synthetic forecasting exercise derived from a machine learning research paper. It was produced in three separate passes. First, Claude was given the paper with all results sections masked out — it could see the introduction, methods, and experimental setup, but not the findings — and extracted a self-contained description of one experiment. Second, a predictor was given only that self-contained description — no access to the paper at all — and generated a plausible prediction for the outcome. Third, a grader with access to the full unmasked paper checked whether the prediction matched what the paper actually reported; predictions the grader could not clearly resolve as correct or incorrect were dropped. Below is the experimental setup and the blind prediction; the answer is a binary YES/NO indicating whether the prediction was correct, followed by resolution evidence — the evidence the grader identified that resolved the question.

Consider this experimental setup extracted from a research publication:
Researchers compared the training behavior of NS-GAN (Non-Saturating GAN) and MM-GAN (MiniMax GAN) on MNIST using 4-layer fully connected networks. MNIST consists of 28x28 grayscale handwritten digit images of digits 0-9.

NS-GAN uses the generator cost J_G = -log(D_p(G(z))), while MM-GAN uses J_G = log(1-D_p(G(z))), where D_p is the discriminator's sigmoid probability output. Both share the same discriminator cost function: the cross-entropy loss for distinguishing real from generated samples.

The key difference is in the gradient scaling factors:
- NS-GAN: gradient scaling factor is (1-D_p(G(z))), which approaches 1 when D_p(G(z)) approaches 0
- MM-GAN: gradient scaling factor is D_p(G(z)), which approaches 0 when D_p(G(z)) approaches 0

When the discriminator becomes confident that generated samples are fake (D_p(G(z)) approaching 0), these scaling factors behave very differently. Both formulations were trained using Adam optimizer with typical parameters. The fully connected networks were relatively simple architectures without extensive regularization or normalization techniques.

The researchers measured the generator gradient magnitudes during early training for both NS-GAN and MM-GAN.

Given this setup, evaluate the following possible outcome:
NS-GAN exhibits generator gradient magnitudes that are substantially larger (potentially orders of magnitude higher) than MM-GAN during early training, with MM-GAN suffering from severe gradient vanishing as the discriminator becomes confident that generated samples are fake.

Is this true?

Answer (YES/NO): YES